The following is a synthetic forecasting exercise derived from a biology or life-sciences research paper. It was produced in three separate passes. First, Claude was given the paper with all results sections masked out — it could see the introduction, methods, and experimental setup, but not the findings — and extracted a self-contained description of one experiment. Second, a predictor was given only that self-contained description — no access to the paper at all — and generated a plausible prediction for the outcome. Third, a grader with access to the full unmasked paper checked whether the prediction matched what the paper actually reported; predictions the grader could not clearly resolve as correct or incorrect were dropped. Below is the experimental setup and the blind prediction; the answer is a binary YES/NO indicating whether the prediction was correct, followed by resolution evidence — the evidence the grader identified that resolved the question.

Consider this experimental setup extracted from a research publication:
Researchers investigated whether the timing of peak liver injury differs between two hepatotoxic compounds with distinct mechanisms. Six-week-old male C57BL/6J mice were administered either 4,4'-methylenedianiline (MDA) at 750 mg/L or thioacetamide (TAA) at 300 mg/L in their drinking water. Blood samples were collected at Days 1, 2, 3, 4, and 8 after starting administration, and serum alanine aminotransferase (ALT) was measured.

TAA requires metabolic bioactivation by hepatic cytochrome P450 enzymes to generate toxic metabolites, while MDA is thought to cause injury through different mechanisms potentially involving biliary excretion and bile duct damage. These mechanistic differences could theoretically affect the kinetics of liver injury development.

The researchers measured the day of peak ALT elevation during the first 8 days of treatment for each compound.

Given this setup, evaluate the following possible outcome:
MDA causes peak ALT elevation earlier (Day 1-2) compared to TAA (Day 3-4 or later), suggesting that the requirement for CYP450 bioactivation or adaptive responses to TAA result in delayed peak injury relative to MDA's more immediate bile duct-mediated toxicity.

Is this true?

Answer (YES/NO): NO